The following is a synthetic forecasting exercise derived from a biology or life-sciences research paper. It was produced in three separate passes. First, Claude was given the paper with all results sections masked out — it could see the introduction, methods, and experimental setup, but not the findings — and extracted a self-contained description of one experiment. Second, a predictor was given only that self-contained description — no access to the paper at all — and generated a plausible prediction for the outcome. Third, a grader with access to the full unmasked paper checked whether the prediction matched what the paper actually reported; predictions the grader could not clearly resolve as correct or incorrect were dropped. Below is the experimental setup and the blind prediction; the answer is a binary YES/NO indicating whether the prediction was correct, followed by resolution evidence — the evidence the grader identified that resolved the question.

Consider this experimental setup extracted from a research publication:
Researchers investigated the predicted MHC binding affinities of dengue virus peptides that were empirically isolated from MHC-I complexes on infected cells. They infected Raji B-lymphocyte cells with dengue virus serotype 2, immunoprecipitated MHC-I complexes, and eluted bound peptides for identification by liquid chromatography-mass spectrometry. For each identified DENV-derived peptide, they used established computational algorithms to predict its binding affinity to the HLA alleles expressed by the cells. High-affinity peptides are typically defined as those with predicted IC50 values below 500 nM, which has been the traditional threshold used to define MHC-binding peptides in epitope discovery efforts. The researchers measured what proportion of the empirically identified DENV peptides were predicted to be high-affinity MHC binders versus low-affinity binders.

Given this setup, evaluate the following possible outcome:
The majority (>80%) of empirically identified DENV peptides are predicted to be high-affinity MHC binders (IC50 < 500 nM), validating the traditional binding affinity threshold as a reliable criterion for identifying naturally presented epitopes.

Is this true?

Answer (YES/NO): NO